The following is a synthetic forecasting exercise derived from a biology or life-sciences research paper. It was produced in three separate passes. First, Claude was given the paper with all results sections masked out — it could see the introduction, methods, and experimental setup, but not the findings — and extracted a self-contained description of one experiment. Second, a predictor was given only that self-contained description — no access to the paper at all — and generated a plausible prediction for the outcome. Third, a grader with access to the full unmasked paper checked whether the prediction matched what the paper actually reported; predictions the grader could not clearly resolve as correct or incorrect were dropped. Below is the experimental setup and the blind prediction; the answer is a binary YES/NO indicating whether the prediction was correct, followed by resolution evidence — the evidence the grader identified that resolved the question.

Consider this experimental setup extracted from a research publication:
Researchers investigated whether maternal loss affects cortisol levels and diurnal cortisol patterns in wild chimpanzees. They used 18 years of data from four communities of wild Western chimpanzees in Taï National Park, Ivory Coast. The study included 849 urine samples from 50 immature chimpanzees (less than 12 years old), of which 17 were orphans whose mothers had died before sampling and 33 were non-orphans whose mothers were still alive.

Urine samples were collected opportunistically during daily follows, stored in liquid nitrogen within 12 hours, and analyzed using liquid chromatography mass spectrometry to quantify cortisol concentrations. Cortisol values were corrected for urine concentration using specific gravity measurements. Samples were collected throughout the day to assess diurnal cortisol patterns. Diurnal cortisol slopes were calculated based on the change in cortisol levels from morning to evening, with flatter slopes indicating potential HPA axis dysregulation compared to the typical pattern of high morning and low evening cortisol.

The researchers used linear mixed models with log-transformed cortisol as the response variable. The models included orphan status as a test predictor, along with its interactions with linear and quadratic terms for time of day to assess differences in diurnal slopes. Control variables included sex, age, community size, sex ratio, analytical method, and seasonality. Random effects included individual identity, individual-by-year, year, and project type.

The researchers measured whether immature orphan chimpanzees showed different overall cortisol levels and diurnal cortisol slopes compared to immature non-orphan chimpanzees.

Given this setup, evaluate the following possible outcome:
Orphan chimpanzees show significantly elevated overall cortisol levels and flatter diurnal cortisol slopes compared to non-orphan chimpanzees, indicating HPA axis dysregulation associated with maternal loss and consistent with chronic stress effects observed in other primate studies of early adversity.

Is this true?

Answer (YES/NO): NO